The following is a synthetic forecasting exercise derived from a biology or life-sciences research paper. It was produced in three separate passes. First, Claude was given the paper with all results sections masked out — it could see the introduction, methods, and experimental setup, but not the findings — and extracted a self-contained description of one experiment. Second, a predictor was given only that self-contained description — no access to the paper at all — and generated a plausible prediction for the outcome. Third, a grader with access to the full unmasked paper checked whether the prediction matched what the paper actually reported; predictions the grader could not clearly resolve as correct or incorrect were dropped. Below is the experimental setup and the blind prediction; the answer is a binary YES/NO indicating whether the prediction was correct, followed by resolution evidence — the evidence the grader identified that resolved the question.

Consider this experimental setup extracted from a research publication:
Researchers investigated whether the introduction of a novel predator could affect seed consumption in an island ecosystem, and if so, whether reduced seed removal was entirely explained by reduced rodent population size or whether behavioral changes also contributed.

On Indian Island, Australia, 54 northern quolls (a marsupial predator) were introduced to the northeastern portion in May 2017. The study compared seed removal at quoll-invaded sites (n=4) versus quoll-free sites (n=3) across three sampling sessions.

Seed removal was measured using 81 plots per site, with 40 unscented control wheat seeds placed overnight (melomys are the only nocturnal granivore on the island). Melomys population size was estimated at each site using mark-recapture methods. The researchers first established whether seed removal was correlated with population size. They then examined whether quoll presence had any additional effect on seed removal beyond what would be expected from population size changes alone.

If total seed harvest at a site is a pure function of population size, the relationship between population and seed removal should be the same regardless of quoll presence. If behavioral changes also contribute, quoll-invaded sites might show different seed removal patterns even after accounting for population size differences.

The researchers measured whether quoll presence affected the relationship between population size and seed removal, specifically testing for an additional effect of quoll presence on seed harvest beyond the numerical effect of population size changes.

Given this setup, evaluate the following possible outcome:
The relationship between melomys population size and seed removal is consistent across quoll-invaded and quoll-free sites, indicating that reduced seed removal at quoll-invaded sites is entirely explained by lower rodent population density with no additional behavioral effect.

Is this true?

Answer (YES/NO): NO